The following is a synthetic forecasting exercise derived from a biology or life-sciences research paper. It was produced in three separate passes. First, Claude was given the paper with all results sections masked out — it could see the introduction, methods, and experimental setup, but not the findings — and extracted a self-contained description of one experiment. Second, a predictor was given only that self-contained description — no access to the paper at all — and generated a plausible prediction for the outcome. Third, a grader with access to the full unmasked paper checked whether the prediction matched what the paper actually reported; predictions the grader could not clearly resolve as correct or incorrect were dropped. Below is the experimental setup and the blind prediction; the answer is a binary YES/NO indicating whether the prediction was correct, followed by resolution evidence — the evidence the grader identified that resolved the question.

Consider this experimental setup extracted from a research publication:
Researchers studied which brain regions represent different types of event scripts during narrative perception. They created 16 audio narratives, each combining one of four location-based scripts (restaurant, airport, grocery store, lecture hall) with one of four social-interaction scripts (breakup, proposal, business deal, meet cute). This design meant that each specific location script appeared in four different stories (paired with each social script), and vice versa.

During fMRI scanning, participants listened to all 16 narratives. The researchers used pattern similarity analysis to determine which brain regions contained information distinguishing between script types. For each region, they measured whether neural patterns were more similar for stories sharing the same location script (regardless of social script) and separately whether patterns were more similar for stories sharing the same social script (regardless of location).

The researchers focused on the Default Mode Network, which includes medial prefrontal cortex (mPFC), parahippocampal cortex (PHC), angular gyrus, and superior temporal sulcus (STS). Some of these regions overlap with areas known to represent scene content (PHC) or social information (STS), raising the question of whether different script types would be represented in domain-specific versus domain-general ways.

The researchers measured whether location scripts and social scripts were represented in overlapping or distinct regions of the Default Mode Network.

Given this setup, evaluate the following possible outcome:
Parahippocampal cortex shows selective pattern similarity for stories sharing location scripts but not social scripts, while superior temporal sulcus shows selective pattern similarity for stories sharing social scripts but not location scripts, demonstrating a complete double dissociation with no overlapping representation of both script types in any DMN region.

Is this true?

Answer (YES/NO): NO